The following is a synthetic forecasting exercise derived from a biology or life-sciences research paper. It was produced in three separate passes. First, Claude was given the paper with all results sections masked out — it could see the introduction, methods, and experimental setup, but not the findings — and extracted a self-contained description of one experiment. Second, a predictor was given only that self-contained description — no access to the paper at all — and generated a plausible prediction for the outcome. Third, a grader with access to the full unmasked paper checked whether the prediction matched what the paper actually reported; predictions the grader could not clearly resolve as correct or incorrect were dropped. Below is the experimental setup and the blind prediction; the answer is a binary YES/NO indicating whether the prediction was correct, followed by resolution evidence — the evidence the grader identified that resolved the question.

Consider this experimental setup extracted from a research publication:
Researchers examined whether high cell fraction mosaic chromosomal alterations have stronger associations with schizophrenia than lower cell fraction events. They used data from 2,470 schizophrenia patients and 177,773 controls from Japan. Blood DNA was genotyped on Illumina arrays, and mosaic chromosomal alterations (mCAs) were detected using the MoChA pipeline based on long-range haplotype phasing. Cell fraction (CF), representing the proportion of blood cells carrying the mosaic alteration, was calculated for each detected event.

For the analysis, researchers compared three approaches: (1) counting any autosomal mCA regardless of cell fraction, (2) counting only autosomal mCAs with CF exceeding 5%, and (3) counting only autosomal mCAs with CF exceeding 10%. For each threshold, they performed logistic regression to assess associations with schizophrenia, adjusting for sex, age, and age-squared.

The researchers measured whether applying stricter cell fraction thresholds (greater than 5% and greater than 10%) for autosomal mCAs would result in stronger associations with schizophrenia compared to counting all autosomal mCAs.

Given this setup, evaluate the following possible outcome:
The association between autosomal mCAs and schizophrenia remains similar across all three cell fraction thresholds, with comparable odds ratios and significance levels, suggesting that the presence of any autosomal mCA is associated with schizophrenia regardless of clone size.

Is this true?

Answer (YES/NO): NO